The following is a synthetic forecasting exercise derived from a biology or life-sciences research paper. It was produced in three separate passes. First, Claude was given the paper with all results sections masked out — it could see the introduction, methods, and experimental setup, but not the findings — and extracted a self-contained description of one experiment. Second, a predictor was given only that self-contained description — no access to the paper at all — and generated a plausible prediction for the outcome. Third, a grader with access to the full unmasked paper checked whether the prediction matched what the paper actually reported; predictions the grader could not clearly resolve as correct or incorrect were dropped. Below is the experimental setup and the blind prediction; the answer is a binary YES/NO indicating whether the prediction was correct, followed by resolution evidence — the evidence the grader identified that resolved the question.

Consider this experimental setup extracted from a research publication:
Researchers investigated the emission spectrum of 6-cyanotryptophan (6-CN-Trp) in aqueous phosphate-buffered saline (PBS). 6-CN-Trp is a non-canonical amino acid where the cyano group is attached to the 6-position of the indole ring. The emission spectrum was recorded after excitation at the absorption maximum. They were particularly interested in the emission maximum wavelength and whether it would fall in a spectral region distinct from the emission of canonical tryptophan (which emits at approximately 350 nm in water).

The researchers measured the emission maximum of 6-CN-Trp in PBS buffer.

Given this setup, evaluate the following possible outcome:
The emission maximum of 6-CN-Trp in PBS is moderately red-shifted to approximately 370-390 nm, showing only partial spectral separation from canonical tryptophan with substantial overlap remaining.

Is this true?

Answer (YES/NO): YES